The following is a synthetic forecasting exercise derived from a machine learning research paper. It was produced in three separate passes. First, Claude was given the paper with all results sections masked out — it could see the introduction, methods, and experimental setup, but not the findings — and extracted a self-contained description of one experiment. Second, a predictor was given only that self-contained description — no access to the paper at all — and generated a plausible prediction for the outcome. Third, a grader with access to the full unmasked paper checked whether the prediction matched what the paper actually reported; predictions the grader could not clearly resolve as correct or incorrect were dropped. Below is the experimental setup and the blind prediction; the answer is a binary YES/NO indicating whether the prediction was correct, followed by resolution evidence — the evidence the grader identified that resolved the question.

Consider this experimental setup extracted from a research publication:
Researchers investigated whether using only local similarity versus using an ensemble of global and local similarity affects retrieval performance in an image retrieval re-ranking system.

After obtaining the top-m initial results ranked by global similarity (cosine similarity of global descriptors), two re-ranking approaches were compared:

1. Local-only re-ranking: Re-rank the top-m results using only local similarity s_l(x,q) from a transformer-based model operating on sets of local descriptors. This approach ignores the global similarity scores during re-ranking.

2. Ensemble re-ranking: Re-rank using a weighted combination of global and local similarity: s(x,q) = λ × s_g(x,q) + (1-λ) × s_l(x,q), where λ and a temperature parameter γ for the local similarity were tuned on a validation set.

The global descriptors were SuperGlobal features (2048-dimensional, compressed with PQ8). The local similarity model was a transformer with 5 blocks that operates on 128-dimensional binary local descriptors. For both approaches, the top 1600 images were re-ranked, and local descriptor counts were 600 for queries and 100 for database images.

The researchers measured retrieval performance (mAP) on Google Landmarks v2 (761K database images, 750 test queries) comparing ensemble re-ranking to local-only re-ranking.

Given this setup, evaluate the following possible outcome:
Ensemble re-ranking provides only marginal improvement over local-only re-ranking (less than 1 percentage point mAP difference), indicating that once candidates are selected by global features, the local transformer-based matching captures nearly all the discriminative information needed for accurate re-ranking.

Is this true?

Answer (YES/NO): NO